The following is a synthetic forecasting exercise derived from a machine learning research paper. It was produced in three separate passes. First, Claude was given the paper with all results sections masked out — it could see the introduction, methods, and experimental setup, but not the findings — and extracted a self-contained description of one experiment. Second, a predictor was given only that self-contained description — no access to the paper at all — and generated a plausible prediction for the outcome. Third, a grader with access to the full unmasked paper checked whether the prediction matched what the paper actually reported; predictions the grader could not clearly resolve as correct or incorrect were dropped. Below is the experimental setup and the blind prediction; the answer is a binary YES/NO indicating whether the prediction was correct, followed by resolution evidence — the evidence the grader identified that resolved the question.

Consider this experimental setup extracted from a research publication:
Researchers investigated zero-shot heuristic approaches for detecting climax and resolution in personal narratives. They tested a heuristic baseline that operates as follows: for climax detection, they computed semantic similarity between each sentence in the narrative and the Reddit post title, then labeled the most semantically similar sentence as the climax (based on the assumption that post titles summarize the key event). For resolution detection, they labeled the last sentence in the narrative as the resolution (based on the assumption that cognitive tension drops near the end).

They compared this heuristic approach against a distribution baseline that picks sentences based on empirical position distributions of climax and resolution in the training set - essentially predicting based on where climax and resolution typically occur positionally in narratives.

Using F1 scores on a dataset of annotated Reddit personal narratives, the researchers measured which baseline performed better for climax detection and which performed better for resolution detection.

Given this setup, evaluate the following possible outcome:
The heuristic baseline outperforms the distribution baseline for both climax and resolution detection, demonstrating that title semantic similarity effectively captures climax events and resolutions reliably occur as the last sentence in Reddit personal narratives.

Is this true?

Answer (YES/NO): NO